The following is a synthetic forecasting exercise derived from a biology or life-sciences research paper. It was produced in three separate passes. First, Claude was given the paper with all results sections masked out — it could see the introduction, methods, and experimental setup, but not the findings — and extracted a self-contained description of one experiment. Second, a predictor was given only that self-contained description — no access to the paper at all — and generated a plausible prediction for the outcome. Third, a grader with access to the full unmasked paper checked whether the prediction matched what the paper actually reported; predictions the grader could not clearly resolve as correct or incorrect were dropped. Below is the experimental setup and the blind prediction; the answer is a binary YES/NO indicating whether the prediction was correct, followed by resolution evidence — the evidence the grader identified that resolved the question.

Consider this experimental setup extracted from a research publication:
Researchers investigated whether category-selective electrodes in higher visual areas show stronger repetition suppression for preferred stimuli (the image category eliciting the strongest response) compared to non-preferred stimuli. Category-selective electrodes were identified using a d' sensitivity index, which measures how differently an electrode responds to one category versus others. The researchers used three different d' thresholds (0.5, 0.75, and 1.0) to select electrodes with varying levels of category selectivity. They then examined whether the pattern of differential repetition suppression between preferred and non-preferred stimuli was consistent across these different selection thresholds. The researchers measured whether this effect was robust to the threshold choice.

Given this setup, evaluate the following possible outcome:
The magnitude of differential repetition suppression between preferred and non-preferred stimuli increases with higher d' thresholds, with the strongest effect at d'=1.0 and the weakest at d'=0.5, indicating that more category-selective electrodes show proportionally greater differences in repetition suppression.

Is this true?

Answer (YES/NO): YES